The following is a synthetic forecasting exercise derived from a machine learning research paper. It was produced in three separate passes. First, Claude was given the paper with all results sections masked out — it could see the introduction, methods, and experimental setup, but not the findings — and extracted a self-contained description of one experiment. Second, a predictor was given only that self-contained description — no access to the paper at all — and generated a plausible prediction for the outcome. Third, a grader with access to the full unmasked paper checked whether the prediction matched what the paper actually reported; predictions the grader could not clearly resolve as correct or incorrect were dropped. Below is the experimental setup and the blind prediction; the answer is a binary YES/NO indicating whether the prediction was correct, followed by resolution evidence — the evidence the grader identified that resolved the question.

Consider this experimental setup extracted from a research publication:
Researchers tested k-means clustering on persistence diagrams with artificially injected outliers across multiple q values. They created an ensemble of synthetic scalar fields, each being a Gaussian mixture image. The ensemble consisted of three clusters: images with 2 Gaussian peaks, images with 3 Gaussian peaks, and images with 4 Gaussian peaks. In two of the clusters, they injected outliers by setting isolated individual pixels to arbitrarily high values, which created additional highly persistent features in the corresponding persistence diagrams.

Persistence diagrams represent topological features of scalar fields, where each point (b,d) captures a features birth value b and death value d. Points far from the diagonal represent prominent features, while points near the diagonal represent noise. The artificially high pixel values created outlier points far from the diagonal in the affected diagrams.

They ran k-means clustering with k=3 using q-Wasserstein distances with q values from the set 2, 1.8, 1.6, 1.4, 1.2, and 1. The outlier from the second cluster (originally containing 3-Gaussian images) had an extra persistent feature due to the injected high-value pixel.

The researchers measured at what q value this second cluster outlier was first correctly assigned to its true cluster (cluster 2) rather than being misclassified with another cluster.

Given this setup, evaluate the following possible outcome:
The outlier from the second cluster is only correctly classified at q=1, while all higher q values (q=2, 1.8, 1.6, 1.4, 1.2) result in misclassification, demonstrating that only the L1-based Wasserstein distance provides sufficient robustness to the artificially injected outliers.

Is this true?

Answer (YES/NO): NO